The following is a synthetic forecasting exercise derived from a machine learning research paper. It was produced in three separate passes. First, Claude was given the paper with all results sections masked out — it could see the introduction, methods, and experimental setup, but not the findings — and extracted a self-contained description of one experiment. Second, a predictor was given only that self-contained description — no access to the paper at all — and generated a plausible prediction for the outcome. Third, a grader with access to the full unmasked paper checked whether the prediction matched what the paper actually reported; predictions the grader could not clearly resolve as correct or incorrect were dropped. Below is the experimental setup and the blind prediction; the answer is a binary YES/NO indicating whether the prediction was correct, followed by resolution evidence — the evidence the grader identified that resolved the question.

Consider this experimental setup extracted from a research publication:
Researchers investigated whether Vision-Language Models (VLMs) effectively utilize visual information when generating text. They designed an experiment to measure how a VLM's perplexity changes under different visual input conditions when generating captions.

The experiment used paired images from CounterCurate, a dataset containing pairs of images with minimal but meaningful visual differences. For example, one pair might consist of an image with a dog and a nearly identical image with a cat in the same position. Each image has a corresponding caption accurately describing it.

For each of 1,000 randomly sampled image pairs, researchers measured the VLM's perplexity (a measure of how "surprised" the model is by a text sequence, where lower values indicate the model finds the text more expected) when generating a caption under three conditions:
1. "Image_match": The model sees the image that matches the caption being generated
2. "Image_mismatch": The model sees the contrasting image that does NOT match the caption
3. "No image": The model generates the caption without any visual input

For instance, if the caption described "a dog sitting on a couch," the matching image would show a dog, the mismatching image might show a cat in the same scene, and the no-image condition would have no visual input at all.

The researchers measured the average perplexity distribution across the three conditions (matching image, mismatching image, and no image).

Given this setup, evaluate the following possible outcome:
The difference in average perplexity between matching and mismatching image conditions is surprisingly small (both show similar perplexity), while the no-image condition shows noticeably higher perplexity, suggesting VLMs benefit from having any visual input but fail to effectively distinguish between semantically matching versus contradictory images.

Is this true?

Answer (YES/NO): NO